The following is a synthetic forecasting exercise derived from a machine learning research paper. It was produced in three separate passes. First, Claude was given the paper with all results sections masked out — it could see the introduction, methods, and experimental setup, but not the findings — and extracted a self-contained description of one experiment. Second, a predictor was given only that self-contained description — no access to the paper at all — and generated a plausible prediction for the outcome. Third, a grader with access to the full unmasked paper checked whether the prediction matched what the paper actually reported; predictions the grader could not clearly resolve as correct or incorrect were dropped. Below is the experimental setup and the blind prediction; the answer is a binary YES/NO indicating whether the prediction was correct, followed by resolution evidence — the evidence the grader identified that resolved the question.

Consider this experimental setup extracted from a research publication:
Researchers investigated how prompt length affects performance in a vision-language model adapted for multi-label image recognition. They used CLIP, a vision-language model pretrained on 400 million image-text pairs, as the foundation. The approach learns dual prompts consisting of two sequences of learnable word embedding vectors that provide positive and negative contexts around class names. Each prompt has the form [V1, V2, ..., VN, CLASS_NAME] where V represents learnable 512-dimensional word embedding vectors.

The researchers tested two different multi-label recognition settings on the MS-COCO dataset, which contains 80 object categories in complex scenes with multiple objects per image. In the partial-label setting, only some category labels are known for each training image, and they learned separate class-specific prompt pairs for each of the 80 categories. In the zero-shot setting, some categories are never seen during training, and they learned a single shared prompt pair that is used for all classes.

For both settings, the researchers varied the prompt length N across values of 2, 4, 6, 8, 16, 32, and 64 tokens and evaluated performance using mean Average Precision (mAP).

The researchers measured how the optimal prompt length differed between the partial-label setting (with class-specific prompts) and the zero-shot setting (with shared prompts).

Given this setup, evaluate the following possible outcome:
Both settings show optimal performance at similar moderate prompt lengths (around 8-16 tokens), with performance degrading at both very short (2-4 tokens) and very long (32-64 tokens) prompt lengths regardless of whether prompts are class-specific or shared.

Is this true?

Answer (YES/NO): NO